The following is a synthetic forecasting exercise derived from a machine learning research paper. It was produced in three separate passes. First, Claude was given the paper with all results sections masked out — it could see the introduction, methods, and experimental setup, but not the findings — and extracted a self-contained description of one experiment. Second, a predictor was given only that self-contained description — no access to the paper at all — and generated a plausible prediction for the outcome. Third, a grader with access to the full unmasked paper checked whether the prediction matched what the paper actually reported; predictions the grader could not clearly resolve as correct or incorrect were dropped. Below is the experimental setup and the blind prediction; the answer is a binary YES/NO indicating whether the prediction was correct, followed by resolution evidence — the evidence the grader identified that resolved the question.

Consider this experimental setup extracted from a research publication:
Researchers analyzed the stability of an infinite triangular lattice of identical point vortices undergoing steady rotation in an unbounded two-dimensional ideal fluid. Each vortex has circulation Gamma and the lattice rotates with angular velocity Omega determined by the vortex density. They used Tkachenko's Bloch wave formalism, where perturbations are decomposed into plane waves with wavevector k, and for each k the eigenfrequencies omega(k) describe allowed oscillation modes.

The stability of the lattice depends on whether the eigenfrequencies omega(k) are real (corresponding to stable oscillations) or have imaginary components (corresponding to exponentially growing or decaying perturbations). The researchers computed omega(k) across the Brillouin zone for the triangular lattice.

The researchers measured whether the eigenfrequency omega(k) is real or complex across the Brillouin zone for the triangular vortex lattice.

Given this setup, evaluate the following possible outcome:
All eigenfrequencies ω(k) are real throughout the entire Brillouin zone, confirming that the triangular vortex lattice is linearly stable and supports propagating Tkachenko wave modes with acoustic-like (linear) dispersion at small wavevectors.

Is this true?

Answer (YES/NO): YES